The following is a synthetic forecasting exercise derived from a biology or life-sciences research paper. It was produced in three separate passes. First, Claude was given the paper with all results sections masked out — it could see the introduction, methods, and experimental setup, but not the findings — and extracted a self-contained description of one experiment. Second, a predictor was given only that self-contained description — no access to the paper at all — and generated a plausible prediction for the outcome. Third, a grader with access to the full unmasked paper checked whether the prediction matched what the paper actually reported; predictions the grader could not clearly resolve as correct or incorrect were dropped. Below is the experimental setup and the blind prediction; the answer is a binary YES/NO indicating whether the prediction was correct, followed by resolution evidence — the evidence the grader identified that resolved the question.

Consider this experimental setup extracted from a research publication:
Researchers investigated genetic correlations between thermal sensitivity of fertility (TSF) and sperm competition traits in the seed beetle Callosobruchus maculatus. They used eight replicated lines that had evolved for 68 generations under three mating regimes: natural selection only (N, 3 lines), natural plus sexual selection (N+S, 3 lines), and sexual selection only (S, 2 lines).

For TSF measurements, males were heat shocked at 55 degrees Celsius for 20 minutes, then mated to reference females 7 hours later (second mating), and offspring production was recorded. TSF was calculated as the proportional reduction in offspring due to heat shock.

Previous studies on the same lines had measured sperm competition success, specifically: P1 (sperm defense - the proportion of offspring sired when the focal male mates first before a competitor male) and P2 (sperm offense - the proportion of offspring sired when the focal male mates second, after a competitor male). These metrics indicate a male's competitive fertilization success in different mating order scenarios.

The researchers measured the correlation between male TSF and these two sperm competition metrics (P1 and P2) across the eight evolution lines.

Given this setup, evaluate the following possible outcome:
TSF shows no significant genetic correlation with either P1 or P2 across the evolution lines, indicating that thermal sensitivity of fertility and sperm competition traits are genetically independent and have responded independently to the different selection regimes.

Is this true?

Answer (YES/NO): NO